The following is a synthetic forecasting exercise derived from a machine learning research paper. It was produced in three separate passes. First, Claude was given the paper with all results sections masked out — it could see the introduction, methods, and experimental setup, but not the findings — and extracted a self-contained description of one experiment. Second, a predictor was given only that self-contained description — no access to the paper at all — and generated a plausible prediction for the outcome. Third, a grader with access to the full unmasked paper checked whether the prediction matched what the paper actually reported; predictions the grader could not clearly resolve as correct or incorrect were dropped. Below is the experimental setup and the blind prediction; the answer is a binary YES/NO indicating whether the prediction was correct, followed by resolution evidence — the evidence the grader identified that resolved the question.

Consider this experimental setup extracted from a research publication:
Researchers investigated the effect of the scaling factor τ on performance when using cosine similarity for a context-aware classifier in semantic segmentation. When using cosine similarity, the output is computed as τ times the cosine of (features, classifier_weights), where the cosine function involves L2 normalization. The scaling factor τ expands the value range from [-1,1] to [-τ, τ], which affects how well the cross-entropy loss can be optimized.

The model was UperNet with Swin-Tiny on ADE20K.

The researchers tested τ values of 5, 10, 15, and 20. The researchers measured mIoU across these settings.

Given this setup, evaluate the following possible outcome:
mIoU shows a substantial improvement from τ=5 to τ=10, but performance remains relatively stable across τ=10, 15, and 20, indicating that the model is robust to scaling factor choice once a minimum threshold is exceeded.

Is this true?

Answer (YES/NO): NO